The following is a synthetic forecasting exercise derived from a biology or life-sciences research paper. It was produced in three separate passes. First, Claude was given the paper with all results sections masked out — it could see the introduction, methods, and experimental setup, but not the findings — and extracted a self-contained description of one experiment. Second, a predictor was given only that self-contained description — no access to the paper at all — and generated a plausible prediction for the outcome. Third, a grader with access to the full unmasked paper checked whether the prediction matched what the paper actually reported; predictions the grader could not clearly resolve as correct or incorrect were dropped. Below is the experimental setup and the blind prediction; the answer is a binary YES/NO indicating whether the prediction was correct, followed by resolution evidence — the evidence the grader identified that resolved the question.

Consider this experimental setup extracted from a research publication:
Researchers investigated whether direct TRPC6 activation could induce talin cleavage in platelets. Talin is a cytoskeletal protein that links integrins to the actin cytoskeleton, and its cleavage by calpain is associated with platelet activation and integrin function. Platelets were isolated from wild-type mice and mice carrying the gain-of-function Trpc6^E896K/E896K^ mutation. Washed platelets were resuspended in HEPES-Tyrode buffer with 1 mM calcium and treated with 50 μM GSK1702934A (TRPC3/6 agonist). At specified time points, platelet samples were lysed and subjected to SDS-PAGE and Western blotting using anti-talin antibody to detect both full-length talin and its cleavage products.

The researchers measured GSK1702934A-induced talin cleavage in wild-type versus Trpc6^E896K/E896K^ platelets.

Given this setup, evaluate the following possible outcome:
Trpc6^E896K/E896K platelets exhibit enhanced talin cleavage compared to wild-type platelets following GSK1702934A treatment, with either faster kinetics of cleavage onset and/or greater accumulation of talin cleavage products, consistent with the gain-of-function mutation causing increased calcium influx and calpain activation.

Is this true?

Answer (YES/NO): YES